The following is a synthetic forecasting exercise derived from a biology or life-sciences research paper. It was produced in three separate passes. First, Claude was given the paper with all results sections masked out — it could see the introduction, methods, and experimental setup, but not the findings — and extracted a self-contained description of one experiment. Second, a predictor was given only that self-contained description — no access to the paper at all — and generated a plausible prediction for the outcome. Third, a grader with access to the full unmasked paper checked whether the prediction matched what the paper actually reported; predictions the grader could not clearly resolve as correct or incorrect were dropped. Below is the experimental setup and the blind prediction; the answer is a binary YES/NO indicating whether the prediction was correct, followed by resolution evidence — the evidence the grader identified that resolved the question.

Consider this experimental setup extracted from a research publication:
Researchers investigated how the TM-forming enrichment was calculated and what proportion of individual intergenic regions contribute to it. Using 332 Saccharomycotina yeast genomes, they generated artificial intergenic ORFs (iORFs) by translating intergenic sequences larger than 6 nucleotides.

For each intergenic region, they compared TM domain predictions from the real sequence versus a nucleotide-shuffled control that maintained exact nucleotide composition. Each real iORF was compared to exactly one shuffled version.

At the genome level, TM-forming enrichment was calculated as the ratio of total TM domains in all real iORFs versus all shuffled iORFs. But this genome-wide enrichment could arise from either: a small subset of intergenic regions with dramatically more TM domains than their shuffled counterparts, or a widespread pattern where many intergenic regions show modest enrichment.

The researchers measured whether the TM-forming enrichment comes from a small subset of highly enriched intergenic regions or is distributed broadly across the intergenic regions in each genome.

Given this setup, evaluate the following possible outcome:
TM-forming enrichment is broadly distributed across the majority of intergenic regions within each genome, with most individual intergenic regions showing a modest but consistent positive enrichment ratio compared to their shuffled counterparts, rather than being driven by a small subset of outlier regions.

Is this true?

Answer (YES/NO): YES